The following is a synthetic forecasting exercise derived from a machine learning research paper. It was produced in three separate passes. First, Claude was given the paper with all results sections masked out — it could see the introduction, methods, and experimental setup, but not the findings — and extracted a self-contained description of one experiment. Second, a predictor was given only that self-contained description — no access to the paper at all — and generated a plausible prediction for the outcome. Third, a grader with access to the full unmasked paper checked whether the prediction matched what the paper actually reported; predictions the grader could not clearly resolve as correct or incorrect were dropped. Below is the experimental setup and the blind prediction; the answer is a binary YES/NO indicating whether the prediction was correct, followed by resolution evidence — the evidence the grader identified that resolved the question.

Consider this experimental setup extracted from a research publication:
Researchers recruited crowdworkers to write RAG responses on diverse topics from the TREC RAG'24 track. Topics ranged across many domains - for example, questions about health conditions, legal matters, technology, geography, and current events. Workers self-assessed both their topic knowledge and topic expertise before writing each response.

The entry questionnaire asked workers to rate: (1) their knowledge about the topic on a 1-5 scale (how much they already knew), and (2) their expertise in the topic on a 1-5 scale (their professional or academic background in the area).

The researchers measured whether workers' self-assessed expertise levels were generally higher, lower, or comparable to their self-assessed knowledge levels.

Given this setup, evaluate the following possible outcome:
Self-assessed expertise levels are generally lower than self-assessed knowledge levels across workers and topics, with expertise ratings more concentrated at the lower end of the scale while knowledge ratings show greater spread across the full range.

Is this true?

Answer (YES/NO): NO